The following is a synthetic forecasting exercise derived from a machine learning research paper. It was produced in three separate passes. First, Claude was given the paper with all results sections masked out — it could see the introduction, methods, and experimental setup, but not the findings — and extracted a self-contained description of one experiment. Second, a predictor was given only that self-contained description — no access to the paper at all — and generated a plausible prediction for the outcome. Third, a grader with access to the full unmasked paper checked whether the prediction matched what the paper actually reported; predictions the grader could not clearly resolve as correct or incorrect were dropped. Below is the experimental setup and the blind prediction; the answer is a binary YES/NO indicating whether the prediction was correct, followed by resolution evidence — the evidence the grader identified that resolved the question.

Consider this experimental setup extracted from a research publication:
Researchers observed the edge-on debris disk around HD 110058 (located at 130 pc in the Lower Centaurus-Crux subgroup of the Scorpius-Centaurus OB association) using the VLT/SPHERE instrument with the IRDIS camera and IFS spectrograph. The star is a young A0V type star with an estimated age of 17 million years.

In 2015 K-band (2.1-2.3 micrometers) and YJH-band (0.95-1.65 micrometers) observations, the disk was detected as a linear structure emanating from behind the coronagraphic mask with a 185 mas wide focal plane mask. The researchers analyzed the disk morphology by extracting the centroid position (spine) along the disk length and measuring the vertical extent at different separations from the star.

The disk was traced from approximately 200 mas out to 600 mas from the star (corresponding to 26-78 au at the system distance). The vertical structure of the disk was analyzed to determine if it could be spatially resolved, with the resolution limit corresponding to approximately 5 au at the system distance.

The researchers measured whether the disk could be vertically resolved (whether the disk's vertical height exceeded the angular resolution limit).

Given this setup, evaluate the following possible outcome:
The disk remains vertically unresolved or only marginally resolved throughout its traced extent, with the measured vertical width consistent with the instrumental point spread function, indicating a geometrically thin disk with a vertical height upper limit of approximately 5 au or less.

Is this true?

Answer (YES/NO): NO